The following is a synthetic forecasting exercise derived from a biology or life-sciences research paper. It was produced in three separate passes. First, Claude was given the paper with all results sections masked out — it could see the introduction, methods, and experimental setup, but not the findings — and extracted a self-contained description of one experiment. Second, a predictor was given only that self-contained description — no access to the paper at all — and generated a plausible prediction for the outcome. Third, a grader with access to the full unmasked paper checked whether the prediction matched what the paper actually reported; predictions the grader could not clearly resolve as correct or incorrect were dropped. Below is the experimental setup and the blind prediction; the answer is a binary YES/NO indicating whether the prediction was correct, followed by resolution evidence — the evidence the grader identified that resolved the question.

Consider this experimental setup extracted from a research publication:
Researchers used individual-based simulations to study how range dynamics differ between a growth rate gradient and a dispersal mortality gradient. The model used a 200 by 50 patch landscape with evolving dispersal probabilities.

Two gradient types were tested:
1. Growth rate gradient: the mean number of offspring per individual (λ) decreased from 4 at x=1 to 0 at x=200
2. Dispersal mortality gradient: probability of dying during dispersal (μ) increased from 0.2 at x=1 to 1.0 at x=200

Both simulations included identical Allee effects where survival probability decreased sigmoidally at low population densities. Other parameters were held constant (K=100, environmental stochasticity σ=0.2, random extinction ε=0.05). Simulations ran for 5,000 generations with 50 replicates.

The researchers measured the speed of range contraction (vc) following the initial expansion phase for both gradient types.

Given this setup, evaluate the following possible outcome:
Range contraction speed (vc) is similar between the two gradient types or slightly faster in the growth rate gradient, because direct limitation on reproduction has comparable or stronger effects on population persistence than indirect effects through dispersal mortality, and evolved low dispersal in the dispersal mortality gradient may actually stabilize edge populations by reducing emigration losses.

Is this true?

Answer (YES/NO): NO